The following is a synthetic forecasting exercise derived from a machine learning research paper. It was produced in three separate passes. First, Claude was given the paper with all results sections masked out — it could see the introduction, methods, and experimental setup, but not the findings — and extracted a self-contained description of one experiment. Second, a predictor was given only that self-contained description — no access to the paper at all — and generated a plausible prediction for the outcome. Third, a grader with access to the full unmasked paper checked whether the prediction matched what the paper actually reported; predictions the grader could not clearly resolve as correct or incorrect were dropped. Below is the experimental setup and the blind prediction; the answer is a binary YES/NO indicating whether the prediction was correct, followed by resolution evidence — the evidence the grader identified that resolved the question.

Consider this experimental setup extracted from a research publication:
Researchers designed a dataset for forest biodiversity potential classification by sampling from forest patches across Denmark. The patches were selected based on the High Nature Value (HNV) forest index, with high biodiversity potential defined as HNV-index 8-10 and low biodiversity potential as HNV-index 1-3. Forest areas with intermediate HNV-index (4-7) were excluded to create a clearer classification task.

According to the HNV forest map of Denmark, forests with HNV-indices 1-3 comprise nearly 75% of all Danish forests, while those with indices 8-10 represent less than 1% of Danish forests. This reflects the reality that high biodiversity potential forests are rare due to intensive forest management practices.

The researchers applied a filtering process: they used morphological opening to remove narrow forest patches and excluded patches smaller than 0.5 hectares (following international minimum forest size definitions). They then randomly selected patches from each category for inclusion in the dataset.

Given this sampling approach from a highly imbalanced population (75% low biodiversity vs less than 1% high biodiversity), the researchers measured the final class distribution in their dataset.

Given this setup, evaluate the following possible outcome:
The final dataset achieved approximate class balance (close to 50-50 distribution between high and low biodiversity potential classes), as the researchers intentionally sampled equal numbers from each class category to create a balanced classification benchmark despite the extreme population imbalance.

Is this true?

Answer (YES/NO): YES